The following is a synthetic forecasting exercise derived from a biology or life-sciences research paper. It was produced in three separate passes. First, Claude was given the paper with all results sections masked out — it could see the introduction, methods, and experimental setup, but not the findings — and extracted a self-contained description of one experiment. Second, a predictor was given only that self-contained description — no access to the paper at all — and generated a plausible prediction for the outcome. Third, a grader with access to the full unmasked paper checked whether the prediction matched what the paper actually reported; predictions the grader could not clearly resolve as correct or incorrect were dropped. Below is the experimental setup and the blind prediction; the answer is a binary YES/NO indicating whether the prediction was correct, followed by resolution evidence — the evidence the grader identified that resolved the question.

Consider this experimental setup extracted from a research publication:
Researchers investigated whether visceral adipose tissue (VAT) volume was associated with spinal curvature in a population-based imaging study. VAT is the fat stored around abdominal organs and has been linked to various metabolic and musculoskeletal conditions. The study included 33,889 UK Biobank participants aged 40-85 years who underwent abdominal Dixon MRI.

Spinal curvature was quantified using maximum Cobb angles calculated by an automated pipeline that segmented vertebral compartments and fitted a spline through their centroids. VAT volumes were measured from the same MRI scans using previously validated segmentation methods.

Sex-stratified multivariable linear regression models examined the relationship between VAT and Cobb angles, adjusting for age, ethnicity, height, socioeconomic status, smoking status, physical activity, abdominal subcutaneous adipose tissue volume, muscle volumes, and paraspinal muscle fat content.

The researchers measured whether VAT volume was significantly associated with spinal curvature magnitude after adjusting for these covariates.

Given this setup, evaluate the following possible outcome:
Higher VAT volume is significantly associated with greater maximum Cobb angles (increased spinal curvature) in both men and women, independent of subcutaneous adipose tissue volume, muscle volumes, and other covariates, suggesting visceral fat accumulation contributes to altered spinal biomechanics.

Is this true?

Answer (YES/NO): NO